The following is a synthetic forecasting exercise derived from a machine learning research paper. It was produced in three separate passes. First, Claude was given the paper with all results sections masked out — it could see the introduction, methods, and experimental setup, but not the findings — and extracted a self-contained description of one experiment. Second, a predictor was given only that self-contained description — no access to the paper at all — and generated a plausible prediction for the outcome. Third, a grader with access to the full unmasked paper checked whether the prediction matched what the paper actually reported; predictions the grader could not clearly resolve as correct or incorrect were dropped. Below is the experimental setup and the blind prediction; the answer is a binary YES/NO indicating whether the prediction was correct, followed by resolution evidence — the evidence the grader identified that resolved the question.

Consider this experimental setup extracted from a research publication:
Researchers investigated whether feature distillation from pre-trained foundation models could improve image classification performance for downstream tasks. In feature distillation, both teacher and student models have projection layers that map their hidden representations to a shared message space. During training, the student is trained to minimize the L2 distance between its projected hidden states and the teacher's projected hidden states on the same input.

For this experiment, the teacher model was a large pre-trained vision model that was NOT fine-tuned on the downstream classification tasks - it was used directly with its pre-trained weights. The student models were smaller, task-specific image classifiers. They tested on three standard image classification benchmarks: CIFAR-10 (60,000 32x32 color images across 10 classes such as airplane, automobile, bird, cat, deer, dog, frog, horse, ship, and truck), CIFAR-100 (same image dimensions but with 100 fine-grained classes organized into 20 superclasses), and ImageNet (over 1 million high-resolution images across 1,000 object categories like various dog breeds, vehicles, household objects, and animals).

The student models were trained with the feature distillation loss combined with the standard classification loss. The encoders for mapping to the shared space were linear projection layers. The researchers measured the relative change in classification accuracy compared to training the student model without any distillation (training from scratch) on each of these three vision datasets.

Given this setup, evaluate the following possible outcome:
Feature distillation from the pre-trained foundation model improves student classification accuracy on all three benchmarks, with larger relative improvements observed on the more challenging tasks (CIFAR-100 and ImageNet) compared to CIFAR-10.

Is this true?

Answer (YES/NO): NO